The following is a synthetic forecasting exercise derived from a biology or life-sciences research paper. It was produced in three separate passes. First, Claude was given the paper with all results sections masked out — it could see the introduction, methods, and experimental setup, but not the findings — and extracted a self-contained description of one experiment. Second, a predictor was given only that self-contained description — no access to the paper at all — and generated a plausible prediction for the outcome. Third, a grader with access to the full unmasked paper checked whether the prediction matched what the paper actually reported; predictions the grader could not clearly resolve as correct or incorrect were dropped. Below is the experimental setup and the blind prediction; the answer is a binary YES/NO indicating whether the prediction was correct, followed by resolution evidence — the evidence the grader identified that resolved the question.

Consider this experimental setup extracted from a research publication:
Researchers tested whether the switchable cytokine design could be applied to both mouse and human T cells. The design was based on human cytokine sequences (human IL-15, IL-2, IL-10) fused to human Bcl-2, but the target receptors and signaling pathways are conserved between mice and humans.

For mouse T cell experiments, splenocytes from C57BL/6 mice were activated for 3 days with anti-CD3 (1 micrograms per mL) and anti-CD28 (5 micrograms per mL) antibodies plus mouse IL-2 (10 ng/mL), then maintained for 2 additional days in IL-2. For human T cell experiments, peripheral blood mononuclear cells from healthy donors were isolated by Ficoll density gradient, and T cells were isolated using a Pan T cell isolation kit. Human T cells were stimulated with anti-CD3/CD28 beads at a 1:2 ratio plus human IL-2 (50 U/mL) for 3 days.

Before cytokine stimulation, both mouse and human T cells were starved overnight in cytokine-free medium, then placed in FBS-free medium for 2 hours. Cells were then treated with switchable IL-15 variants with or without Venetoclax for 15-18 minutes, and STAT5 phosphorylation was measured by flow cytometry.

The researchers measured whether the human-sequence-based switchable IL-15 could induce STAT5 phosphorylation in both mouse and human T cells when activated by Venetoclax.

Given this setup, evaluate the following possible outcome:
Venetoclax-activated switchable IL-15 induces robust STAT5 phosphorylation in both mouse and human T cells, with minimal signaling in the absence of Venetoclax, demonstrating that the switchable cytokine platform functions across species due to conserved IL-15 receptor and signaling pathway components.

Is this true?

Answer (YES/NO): YES